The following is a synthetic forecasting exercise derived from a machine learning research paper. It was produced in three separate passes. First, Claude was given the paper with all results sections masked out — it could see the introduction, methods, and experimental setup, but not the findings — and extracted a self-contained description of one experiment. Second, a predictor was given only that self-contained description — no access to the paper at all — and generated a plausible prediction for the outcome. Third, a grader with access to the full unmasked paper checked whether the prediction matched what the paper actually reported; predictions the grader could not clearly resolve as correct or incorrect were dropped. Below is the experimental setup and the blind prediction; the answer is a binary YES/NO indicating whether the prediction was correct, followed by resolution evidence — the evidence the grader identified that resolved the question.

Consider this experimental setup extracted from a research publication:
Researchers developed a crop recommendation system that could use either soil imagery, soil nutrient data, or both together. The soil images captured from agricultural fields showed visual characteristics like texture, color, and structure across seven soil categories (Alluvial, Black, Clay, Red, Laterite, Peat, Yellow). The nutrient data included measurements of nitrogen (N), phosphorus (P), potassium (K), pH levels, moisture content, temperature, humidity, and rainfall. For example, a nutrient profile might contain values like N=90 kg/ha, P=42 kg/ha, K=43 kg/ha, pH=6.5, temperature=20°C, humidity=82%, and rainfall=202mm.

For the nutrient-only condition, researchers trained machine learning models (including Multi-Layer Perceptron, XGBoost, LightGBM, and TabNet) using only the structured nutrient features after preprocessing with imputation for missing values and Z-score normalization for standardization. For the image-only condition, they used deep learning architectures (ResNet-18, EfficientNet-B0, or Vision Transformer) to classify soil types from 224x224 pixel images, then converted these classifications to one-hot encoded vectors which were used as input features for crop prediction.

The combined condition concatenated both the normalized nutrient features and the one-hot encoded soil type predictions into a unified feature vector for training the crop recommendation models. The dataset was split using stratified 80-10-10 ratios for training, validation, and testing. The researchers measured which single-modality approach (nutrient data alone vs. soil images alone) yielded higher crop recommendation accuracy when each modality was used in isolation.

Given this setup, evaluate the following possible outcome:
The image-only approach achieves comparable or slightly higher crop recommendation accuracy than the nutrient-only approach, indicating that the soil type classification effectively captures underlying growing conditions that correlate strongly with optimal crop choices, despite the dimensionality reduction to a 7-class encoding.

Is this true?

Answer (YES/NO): NO